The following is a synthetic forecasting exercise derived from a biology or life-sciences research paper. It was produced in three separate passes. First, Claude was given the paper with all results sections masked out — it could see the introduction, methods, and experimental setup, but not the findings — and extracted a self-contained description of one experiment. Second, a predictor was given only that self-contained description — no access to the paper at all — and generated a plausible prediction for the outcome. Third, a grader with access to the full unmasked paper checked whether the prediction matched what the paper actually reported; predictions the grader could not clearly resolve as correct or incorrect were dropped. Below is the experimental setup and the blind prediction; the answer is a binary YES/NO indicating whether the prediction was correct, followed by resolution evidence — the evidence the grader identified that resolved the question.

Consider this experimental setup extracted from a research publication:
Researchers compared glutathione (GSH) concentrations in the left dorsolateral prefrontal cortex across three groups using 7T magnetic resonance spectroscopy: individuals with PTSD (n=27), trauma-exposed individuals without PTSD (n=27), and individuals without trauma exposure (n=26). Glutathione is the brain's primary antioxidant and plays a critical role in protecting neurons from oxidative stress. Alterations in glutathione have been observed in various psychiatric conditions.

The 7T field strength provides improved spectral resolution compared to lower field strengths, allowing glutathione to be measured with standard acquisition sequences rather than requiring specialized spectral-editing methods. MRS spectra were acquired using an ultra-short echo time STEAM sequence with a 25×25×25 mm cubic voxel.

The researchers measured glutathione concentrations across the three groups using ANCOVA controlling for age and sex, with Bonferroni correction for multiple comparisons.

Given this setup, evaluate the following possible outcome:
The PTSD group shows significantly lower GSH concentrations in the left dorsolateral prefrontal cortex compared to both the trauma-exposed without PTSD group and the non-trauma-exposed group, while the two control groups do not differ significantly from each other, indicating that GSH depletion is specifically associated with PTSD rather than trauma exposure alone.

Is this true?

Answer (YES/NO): NO